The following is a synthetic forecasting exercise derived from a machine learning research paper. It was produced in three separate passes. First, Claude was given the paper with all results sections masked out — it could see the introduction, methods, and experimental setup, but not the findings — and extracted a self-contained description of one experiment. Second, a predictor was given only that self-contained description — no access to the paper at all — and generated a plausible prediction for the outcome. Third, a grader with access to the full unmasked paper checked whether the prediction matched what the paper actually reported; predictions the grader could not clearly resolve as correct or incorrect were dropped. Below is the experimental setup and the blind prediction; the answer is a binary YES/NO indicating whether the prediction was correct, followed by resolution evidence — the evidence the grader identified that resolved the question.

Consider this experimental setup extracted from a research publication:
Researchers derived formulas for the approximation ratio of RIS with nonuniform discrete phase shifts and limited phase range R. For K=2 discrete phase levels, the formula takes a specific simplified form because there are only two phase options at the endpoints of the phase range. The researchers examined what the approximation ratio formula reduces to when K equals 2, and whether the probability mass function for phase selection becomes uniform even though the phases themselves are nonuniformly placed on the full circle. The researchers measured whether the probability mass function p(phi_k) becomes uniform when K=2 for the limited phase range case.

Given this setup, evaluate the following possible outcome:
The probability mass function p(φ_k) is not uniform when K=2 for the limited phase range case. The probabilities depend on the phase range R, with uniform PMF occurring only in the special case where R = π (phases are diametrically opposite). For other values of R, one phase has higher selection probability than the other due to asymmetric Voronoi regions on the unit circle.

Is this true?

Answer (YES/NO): NO